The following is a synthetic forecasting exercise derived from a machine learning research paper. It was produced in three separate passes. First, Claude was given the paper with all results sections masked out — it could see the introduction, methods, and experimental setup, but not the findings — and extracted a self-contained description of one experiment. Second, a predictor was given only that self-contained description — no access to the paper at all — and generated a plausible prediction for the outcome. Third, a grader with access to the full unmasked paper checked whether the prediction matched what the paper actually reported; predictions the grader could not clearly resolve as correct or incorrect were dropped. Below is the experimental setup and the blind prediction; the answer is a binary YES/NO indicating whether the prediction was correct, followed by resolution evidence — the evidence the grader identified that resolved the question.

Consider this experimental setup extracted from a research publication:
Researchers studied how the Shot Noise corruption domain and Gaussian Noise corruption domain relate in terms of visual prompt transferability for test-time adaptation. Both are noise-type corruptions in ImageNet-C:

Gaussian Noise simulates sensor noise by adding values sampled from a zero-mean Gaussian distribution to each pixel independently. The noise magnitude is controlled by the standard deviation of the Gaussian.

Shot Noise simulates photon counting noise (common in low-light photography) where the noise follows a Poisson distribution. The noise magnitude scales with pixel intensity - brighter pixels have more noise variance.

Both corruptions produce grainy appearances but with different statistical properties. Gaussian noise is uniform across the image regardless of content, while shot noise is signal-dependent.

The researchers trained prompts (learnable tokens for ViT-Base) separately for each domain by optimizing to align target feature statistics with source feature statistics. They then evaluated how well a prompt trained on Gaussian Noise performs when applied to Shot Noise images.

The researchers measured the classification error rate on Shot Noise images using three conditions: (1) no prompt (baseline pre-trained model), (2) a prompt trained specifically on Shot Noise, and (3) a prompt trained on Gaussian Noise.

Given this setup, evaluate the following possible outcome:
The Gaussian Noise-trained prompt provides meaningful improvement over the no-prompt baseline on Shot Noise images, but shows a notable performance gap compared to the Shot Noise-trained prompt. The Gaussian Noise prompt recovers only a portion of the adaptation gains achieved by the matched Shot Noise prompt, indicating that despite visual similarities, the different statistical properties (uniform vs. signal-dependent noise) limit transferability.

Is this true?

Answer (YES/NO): NO